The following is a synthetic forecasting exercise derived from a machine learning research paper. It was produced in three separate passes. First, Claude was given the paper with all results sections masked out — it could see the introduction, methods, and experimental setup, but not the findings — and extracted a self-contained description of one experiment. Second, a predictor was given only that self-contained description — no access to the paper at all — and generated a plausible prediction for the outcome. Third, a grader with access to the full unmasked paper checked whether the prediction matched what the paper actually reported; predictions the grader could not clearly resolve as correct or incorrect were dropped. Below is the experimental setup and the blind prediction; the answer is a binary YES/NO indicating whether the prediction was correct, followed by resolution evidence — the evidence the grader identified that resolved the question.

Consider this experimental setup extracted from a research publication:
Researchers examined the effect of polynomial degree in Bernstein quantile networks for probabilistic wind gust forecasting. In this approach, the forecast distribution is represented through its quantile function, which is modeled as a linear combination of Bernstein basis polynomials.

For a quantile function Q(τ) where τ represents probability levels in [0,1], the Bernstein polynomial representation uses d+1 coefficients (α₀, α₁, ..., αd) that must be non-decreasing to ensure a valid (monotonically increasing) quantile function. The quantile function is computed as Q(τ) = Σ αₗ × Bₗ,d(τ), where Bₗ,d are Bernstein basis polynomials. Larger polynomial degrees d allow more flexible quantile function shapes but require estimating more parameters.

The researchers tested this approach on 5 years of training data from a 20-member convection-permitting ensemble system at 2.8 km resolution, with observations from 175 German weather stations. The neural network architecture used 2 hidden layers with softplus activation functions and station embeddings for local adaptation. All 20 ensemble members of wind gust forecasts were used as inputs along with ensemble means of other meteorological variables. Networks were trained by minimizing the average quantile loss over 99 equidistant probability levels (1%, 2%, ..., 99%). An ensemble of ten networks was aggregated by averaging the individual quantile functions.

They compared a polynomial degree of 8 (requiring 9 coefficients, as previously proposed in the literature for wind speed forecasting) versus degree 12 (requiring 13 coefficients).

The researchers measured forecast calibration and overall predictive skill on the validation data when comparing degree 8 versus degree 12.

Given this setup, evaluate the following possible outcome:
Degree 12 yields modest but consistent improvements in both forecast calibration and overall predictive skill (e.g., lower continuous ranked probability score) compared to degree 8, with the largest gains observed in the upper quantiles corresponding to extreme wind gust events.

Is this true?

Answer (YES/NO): NO